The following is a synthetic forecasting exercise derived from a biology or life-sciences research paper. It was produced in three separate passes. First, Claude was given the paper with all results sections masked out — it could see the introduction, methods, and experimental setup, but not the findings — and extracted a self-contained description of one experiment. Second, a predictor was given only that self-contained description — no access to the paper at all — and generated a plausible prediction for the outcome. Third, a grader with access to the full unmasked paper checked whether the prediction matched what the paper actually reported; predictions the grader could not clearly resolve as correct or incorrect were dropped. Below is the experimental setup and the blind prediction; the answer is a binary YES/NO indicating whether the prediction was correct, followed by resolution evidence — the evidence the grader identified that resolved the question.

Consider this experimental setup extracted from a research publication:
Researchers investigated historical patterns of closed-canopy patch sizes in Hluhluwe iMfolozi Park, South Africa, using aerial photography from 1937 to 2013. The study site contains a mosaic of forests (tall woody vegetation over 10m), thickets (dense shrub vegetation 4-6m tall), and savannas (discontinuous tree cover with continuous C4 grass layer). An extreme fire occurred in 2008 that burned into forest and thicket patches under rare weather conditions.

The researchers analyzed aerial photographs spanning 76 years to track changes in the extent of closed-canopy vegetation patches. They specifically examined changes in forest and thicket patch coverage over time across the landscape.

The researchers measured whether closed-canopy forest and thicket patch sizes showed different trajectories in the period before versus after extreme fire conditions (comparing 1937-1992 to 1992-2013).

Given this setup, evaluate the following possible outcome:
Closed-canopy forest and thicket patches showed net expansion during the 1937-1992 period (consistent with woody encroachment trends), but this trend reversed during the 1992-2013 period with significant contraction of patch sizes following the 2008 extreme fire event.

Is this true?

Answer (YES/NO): YES